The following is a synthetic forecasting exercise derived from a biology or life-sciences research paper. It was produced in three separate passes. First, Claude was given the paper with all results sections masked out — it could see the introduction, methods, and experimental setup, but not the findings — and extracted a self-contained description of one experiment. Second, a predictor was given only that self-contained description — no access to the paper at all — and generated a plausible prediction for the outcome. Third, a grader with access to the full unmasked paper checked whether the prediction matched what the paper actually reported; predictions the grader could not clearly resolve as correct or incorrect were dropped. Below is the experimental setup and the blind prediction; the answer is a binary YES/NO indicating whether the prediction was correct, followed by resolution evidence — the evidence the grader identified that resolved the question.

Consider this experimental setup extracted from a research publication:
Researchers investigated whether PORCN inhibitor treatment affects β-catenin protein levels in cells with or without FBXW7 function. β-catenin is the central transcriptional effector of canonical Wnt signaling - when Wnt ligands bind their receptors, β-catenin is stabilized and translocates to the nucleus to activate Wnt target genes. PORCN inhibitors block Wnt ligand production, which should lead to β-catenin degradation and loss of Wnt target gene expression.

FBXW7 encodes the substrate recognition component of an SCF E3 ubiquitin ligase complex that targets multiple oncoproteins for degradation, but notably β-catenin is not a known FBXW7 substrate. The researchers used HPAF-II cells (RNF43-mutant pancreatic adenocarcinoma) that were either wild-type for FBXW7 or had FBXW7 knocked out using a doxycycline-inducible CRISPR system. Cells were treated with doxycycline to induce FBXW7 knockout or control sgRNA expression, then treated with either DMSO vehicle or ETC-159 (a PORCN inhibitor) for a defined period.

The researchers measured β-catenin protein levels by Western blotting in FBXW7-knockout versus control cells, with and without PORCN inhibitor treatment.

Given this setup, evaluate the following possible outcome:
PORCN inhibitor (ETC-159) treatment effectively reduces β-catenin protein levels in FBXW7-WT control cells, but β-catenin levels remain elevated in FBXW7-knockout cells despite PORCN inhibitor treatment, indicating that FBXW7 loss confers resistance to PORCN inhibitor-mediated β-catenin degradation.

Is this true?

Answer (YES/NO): NO